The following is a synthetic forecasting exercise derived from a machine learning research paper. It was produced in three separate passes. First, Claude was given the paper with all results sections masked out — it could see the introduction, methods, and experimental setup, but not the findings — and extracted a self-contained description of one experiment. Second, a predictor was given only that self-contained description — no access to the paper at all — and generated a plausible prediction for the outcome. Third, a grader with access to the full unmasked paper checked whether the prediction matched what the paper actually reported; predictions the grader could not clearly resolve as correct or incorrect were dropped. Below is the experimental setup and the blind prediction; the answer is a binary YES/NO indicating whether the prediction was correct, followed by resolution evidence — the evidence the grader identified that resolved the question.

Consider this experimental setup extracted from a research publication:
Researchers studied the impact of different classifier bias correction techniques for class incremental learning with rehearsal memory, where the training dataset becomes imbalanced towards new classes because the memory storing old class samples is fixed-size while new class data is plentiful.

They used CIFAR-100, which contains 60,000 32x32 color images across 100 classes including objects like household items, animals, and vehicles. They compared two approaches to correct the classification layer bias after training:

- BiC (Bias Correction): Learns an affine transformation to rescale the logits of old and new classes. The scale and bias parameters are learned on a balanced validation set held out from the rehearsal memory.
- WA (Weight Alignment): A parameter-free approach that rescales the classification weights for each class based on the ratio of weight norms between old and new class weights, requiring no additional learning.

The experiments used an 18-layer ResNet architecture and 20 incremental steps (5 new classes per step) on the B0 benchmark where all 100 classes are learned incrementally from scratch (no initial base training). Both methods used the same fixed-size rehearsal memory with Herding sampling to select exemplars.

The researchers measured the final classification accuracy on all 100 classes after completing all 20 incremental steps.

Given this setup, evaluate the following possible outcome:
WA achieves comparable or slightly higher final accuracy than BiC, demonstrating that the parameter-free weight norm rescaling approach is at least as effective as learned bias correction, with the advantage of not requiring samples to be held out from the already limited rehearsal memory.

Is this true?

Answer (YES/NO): YES